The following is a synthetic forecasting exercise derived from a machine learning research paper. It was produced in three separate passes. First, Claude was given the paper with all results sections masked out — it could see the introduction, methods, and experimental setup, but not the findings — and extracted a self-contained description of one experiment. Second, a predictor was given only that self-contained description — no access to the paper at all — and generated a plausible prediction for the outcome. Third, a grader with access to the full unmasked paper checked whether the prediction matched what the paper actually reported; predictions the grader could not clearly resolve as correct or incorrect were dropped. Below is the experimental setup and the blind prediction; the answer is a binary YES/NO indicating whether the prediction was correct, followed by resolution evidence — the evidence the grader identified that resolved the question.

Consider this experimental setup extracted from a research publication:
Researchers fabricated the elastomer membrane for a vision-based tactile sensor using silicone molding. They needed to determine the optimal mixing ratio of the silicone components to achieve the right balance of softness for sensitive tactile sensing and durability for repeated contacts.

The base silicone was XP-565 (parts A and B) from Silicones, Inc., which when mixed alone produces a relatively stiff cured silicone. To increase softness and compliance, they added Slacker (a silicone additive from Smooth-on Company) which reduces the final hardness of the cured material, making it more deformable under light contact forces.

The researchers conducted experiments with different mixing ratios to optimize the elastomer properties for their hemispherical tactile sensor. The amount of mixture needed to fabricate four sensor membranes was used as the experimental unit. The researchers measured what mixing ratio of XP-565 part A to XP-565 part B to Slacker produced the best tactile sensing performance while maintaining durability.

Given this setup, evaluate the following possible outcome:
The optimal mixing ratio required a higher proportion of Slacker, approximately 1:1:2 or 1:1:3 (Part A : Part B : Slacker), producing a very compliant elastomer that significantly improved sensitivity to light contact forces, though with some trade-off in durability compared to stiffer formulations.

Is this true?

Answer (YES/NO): NO